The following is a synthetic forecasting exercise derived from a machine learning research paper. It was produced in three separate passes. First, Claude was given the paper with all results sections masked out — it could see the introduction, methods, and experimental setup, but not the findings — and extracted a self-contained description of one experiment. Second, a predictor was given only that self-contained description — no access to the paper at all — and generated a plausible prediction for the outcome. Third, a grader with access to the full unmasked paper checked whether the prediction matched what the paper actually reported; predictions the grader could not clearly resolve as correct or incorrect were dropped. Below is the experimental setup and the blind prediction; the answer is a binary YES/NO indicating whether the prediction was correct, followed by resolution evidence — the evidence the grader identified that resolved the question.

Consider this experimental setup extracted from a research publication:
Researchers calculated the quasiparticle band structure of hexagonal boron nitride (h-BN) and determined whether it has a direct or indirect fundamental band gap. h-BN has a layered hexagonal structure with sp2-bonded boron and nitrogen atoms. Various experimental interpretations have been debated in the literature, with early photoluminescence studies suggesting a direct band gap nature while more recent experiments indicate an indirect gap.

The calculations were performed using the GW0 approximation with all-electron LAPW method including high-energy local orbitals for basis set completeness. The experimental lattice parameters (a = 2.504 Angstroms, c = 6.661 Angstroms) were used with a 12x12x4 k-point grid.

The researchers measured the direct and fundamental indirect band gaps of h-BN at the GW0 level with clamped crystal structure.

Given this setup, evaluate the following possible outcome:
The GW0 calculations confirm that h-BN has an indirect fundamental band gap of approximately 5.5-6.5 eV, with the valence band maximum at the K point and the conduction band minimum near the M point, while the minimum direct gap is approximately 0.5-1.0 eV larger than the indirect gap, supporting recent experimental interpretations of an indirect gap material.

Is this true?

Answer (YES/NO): NO